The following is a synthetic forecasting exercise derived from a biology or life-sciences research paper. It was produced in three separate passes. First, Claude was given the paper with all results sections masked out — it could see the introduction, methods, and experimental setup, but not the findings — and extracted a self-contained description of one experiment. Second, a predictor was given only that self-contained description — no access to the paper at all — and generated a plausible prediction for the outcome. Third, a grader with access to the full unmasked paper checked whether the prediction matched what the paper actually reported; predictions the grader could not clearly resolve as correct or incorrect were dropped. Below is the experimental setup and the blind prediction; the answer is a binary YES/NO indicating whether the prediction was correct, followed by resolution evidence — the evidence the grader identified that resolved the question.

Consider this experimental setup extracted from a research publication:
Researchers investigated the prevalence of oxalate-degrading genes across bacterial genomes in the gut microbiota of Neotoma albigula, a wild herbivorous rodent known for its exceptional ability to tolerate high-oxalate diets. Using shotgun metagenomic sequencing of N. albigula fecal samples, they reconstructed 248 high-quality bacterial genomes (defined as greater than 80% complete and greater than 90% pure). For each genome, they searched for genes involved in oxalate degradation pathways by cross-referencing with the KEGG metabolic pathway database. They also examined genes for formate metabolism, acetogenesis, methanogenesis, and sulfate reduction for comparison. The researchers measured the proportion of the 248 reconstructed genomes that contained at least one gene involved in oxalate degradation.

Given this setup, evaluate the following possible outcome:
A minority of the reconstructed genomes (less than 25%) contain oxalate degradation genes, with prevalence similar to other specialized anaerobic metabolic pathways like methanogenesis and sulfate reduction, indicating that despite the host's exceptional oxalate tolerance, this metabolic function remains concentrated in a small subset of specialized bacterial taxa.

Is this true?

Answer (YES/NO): NO